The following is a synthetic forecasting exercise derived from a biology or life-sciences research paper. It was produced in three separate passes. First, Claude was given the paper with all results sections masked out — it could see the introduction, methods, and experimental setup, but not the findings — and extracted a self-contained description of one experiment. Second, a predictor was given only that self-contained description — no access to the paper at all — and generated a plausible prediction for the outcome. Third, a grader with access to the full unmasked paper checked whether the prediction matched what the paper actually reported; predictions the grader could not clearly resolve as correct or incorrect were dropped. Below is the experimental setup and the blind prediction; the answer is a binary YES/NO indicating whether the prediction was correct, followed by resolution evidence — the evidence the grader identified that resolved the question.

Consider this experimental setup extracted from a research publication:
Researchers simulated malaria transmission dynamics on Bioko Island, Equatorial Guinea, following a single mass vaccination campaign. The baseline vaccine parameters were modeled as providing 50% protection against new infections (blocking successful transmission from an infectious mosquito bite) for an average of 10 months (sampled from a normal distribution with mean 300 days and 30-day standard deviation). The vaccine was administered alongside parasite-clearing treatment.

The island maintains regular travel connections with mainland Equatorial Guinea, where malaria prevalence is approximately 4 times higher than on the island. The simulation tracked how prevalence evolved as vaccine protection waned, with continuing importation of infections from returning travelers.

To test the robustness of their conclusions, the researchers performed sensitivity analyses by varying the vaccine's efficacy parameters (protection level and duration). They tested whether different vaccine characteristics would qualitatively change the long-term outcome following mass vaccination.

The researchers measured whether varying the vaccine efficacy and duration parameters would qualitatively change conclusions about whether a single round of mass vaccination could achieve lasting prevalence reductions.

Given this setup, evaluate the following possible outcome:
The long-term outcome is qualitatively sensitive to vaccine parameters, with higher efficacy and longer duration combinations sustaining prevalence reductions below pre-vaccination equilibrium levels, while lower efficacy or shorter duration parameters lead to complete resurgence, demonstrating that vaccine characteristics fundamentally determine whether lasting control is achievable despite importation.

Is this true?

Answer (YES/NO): NO